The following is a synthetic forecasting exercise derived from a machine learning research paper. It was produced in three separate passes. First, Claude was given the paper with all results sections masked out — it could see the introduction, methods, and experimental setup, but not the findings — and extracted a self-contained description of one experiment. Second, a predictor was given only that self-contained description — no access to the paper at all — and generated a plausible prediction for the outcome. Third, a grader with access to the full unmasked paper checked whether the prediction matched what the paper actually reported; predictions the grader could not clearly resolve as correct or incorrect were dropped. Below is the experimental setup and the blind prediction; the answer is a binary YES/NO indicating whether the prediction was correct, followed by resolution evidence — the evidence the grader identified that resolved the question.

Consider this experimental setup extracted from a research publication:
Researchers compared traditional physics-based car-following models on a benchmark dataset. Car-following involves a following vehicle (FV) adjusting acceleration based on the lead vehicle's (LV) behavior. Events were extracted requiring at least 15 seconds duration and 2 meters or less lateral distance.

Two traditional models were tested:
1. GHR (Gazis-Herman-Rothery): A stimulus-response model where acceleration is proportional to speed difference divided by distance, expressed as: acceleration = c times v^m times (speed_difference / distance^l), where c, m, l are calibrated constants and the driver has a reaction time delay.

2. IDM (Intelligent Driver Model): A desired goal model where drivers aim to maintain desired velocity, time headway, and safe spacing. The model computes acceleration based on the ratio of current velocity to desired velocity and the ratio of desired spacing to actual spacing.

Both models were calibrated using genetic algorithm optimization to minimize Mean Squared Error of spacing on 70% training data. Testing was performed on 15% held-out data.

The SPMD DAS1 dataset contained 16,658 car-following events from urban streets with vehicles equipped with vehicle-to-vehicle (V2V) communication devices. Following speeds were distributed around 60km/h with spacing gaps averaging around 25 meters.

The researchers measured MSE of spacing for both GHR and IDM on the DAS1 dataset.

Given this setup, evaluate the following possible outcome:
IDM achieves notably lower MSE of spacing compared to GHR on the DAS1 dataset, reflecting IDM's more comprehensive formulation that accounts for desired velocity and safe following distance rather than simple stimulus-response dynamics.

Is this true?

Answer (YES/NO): YES